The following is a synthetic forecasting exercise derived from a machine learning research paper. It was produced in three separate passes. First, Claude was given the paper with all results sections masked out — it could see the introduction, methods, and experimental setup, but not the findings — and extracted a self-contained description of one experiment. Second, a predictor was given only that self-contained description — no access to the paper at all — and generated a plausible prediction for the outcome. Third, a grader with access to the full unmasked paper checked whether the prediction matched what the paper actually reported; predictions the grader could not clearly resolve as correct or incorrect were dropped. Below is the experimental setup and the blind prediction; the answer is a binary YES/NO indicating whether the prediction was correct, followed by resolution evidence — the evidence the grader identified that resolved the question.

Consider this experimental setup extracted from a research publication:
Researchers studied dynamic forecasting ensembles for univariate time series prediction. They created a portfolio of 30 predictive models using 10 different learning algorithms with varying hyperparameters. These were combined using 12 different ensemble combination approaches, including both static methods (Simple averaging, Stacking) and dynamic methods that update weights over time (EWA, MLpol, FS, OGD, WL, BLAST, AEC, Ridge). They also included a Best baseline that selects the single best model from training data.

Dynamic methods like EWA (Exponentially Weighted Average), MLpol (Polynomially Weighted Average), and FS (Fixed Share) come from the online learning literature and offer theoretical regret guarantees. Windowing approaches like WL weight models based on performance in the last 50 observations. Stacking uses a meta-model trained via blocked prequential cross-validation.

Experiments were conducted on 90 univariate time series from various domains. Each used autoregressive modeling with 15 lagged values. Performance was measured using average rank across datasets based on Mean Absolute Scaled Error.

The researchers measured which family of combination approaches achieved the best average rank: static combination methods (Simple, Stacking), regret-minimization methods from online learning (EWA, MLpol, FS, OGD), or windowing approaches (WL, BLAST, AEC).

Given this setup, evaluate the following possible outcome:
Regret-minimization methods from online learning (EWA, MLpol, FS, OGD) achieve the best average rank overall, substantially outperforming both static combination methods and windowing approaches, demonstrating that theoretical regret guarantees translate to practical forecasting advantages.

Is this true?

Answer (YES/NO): NO